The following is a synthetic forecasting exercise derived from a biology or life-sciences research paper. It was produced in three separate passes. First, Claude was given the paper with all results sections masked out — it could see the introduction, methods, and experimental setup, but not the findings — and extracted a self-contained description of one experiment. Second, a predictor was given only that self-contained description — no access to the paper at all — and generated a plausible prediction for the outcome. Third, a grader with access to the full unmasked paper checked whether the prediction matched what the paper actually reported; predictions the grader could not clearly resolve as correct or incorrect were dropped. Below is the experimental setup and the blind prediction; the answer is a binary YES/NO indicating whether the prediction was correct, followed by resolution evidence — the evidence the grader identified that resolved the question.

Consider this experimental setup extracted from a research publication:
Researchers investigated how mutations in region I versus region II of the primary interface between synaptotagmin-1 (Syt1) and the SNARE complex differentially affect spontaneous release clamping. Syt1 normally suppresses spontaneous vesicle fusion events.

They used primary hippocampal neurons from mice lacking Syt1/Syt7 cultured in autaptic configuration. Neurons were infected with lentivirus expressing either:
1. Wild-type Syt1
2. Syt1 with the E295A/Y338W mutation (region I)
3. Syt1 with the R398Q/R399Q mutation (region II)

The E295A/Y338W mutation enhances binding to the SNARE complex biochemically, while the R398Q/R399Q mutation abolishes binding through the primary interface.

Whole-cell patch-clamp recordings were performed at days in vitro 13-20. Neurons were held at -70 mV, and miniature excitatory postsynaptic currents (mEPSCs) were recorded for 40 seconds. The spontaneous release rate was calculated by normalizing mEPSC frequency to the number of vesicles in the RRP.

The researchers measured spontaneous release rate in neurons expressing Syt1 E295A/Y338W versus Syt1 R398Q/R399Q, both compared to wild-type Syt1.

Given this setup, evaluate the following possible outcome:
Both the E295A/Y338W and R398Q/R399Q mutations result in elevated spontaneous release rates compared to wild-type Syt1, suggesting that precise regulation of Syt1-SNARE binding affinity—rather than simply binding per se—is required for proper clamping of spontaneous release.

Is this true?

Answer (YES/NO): NO